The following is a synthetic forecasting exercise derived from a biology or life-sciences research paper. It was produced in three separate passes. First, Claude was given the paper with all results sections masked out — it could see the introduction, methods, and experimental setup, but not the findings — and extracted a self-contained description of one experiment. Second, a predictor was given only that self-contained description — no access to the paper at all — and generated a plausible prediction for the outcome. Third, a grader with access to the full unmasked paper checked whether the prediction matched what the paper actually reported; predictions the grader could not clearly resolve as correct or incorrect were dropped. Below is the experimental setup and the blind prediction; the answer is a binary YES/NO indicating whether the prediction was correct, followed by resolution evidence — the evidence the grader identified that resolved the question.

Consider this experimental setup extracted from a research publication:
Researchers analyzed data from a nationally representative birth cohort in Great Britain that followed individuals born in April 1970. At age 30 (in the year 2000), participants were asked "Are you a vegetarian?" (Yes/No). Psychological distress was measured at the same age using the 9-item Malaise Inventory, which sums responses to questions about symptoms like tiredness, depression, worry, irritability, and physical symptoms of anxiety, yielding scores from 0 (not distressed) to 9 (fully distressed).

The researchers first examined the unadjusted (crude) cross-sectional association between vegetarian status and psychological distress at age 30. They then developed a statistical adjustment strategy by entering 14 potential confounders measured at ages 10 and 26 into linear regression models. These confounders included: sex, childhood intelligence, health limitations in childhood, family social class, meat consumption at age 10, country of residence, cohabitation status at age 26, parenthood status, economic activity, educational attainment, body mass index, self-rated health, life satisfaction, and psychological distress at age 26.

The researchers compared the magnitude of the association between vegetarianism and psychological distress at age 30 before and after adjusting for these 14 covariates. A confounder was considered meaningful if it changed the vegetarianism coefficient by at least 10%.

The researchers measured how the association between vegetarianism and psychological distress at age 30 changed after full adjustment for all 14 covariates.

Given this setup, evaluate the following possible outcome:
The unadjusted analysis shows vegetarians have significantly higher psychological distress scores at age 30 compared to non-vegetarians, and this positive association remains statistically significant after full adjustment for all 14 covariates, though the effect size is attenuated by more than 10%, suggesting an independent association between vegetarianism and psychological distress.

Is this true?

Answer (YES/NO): NO